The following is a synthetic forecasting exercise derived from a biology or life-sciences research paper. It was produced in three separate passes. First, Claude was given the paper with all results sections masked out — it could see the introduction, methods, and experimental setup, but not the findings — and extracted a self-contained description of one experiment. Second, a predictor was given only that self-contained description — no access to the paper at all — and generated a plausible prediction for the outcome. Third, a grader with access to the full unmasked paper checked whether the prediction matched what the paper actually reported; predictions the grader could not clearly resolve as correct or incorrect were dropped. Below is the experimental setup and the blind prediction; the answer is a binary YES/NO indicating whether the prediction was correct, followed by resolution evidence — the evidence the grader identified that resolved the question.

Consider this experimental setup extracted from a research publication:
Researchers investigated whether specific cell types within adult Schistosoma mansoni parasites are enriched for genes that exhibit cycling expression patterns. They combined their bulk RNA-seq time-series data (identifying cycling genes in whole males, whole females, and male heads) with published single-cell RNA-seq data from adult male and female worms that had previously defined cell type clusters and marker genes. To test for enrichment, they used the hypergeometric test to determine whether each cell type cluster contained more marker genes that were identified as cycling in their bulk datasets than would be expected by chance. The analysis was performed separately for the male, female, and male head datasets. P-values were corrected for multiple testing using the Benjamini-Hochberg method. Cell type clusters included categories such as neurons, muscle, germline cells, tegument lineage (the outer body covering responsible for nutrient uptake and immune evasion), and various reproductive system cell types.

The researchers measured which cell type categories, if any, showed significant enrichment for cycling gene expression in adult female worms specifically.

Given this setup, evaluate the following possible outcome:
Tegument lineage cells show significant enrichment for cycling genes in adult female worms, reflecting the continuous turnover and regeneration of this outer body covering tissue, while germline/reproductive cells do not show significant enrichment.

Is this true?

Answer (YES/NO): NO